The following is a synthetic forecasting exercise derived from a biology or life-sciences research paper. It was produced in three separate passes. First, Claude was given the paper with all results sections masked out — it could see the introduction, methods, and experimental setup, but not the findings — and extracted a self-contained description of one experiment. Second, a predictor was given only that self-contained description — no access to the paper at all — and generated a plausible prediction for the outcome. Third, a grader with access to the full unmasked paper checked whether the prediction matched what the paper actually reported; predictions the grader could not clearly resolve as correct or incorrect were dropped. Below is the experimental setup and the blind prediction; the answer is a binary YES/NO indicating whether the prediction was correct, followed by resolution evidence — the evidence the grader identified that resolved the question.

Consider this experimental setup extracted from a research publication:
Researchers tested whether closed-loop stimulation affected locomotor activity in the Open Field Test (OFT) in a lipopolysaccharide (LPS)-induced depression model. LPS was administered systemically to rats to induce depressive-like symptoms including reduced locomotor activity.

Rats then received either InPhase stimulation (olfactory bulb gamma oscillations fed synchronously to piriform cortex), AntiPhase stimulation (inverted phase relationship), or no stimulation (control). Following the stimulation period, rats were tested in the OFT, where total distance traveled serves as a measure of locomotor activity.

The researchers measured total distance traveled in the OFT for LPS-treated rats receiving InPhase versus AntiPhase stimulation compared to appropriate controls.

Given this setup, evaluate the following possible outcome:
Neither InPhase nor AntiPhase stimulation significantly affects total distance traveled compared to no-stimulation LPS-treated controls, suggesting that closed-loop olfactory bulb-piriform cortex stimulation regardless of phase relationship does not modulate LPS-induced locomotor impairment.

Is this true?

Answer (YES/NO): NO